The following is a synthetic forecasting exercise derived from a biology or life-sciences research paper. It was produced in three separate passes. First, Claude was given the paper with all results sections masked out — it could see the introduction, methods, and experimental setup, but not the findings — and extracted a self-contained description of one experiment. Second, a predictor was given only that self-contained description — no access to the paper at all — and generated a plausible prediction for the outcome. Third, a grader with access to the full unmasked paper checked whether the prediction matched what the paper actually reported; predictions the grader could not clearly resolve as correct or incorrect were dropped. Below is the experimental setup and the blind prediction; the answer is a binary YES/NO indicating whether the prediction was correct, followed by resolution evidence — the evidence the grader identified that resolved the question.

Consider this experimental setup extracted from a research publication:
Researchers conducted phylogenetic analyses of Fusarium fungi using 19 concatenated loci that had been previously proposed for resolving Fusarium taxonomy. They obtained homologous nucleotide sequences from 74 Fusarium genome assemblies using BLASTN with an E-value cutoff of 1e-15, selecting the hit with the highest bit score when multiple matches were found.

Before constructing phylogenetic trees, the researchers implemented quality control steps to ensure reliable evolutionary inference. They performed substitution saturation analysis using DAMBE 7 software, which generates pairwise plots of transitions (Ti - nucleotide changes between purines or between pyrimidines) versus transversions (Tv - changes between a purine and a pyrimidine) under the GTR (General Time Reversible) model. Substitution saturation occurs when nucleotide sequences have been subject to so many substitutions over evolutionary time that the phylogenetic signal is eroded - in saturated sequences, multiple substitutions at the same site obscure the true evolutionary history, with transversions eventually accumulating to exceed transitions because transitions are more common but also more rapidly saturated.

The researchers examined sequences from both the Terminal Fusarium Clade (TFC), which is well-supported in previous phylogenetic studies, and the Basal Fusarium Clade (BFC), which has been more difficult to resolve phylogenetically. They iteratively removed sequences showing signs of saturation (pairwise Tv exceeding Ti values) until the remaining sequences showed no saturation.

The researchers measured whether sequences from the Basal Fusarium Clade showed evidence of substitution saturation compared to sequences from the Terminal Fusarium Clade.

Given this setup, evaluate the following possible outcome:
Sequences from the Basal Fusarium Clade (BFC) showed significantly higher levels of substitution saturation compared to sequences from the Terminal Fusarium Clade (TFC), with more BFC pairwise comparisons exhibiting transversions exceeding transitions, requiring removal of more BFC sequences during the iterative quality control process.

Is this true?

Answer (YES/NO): YES